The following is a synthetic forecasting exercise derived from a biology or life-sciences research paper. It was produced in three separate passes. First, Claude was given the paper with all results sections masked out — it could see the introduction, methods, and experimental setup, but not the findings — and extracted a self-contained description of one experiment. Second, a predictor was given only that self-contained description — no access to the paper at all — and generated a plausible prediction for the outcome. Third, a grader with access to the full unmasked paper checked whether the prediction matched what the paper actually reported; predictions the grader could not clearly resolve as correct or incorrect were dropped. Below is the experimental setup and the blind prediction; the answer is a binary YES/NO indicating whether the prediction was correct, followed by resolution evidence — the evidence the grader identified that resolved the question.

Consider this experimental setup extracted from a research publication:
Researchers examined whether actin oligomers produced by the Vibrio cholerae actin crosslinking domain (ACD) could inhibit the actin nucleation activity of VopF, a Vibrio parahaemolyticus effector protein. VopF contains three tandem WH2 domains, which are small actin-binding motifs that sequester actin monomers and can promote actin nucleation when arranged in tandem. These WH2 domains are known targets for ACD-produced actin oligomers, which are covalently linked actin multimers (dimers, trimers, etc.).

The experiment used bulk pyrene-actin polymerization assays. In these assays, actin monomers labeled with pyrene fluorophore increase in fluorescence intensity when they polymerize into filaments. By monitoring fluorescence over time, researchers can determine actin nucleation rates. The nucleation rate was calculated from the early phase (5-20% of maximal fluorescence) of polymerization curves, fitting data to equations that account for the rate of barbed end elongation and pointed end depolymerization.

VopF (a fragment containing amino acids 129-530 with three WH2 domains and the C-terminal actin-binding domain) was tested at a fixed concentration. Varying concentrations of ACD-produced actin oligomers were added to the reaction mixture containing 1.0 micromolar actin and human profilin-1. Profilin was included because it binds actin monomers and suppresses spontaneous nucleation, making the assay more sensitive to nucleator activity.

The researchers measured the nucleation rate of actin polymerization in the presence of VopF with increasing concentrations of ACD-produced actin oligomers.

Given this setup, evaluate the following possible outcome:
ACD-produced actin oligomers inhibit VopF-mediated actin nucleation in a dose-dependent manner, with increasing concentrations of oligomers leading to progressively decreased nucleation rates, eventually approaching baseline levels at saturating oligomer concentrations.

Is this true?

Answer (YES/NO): YES